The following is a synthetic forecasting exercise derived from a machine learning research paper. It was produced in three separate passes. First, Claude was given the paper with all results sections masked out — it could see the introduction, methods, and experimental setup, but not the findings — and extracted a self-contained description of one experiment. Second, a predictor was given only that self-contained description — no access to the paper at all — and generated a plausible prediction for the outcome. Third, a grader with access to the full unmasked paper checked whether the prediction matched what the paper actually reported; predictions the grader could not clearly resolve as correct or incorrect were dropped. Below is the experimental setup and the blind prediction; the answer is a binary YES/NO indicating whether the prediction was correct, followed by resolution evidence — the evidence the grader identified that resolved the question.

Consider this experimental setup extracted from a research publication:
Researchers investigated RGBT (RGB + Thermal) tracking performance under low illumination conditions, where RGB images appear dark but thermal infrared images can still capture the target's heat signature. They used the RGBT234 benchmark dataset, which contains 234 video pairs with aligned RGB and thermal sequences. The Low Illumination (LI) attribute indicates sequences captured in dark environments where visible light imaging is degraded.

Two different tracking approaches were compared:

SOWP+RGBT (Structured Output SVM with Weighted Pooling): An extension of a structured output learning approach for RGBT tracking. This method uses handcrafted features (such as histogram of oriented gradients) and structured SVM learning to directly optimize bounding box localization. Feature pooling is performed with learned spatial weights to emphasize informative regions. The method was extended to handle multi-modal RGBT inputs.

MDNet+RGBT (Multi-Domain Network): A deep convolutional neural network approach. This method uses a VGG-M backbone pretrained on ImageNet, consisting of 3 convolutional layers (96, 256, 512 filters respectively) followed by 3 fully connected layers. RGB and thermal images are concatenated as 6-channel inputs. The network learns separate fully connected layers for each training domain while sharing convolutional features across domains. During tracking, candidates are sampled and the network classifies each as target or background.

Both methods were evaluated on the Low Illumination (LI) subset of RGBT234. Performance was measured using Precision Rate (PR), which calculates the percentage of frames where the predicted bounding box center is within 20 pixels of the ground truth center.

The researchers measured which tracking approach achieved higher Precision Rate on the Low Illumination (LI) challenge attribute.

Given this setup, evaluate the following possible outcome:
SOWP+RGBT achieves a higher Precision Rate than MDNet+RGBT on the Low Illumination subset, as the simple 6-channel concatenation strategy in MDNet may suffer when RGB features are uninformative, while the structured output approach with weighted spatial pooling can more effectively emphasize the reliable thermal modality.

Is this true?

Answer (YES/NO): YES